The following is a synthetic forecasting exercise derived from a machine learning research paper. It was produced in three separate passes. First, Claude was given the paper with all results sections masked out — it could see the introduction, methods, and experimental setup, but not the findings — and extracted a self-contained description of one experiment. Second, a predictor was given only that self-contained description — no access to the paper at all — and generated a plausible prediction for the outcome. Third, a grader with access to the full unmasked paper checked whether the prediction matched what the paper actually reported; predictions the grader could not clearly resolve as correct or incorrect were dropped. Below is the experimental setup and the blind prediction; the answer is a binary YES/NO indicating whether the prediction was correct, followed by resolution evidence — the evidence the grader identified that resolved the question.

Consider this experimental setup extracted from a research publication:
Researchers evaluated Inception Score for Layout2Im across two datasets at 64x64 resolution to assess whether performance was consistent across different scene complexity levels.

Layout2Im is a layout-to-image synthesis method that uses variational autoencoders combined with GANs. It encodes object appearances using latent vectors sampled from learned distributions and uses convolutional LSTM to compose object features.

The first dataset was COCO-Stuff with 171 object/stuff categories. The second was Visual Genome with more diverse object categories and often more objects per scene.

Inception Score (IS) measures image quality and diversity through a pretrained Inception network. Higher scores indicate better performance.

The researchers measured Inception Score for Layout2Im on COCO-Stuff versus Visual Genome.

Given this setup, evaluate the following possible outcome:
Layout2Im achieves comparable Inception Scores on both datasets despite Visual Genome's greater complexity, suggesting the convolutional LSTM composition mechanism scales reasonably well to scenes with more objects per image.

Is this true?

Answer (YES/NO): NO